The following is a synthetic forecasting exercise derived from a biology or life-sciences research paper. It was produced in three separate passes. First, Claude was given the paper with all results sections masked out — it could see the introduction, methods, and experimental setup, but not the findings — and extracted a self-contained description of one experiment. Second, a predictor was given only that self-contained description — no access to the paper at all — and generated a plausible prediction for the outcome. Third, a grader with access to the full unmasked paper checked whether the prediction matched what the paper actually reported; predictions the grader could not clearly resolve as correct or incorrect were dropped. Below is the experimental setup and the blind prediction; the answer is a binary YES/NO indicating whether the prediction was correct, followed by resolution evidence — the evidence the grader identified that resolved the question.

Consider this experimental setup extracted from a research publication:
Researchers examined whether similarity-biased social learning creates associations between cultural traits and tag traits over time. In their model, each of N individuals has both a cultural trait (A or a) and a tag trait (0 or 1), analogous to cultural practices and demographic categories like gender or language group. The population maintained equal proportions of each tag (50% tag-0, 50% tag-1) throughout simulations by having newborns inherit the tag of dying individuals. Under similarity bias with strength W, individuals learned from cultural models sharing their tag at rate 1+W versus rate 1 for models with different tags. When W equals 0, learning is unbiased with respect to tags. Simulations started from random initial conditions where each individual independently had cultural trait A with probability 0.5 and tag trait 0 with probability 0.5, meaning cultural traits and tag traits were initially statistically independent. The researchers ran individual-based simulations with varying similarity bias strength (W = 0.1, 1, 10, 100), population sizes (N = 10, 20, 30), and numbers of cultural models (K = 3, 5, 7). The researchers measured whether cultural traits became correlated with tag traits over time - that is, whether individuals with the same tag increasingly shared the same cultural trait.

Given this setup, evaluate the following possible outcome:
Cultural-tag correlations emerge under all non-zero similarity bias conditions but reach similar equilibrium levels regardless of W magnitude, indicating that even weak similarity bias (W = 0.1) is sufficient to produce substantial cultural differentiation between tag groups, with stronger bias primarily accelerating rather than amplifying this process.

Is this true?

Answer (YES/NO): NO